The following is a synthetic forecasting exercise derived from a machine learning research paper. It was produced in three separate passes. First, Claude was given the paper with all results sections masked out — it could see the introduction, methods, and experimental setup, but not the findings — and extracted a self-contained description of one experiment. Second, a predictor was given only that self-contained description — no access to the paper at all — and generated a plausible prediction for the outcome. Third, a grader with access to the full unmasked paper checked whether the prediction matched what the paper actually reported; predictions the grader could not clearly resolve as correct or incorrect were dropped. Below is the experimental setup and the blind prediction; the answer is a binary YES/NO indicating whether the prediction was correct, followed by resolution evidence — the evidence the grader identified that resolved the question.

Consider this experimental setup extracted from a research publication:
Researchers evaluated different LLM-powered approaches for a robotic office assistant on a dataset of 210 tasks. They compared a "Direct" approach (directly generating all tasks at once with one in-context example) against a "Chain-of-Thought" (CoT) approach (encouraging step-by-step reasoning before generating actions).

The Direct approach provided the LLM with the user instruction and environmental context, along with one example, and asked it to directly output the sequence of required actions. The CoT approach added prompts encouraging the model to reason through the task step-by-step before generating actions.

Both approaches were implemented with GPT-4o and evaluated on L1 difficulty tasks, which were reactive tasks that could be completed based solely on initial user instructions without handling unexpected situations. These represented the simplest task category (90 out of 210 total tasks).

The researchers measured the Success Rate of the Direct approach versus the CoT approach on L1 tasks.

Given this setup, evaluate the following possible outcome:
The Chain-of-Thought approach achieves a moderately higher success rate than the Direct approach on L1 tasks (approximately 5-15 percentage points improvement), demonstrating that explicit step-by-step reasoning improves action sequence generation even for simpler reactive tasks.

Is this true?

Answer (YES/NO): NO